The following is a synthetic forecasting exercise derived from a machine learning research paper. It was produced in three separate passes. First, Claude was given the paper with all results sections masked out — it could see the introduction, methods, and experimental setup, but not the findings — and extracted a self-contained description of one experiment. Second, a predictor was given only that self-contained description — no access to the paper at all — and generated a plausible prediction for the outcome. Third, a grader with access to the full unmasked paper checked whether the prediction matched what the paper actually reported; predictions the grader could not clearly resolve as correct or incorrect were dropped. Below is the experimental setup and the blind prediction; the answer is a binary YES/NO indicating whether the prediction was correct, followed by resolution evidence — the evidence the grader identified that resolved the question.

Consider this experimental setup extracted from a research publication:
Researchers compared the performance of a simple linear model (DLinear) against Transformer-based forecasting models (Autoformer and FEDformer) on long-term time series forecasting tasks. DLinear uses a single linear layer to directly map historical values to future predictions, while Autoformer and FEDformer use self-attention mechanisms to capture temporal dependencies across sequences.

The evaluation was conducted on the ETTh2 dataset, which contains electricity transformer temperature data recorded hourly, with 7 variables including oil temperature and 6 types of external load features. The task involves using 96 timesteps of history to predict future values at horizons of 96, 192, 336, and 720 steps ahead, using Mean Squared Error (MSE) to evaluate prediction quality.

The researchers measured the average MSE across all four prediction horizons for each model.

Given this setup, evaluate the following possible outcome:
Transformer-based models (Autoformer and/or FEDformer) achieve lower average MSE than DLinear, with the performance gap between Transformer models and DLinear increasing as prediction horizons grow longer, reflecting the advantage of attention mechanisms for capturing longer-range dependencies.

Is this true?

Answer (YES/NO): NO